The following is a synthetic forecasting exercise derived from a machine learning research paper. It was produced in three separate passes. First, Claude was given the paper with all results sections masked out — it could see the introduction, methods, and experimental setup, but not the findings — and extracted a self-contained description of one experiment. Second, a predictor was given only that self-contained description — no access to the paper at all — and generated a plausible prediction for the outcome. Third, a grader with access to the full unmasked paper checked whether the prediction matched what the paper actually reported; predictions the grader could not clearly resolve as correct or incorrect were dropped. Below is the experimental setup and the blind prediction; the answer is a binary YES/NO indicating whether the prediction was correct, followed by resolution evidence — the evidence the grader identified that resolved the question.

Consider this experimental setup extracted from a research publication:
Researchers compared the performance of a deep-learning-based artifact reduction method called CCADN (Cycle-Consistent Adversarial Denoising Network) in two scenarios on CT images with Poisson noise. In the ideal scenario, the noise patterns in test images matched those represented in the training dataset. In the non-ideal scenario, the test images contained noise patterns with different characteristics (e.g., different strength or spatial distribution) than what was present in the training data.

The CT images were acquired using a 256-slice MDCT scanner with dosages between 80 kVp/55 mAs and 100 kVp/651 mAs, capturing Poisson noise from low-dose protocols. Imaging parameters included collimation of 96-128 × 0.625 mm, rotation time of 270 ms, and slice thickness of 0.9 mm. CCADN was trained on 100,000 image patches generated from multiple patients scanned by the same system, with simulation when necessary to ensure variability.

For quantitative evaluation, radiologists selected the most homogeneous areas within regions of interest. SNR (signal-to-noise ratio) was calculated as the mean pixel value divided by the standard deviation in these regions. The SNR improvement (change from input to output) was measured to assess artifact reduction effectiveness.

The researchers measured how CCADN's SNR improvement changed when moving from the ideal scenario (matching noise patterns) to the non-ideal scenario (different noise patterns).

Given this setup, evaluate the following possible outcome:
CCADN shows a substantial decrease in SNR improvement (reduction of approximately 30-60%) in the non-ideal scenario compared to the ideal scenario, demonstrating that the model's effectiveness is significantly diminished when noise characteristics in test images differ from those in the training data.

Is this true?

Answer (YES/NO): NO